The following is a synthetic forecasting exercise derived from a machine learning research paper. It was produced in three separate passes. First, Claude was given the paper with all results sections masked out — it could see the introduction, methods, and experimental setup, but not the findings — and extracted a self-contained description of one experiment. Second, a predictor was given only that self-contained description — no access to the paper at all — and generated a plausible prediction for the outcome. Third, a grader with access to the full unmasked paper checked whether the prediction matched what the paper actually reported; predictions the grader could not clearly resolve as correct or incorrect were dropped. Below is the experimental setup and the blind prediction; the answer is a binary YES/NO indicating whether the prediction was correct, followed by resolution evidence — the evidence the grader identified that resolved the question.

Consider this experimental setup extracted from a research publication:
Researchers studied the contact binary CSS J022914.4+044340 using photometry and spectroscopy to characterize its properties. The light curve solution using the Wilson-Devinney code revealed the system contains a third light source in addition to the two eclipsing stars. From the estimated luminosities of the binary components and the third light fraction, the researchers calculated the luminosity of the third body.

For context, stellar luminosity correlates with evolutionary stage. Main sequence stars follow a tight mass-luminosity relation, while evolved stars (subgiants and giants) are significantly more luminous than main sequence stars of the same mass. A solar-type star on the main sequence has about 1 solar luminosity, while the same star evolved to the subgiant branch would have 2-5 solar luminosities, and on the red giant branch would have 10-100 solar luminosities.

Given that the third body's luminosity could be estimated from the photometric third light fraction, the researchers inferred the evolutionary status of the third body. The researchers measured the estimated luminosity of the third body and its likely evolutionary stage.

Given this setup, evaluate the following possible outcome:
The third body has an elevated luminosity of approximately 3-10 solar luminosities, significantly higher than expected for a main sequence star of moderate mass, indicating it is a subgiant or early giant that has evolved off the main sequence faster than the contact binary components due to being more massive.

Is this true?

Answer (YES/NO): NO